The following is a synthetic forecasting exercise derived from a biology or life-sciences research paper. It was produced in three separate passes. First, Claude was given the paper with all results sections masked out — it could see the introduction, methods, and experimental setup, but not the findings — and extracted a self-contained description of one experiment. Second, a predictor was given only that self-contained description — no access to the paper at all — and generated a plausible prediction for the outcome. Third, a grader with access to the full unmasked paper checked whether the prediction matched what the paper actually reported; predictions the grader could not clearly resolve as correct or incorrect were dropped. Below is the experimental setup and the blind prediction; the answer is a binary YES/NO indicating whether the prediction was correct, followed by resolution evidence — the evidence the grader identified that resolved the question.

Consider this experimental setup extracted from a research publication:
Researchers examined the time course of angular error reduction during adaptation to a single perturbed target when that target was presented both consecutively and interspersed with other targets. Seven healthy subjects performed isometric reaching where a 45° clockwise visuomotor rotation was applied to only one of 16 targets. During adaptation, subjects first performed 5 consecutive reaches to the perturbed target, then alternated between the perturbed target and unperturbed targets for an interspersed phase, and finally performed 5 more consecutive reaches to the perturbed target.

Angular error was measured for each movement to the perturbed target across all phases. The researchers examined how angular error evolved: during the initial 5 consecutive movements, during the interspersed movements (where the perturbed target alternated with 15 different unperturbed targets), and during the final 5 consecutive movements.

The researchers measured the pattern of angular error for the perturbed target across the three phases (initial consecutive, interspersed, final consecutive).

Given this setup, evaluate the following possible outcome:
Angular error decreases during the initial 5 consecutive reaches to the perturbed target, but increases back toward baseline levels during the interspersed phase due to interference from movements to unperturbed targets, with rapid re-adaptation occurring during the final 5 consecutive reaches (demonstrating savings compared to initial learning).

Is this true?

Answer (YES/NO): NO